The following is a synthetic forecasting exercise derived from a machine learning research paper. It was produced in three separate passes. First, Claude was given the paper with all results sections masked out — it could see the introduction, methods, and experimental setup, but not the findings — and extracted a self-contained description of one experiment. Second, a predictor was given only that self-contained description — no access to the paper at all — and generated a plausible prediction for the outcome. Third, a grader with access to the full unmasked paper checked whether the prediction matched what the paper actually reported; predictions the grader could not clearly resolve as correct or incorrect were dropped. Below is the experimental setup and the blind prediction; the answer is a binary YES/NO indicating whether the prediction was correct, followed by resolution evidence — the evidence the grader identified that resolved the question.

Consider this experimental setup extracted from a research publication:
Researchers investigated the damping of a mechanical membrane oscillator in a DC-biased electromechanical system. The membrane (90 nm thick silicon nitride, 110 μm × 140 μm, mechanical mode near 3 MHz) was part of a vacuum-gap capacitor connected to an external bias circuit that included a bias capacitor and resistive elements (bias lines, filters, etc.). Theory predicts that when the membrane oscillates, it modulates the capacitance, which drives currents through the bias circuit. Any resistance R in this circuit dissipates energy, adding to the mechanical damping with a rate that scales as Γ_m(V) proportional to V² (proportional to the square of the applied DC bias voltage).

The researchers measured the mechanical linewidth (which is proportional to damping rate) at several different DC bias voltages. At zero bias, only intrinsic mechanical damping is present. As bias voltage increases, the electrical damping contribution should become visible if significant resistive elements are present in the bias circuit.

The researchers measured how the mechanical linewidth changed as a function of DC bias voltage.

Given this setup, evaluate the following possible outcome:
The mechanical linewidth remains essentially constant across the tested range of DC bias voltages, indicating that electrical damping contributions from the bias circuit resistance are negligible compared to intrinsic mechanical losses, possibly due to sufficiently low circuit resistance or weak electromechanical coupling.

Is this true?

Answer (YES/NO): NO